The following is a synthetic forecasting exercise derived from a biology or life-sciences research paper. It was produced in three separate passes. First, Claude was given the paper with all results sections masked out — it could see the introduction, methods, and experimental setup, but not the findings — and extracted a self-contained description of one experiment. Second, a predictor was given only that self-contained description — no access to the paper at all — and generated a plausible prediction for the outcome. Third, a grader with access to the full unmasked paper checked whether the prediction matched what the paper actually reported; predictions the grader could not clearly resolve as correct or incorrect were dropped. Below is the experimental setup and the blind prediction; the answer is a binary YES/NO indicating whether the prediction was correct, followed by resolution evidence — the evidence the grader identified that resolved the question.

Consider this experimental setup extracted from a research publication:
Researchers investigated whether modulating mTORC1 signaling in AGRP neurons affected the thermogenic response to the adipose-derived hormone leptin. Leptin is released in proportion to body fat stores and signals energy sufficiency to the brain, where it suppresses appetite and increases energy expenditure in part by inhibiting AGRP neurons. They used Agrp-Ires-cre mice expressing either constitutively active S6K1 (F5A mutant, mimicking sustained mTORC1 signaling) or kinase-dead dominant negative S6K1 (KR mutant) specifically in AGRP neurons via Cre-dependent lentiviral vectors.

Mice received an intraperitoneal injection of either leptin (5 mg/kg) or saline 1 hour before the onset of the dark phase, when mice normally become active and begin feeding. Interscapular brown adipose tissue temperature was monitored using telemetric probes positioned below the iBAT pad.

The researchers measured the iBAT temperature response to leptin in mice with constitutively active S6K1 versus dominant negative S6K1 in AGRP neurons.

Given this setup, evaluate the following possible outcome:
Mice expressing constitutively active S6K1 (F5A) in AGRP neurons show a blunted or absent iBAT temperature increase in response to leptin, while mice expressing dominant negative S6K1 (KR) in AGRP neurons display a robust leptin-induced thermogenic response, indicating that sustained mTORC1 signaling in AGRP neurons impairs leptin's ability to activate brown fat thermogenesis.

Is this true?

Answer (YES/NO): NO